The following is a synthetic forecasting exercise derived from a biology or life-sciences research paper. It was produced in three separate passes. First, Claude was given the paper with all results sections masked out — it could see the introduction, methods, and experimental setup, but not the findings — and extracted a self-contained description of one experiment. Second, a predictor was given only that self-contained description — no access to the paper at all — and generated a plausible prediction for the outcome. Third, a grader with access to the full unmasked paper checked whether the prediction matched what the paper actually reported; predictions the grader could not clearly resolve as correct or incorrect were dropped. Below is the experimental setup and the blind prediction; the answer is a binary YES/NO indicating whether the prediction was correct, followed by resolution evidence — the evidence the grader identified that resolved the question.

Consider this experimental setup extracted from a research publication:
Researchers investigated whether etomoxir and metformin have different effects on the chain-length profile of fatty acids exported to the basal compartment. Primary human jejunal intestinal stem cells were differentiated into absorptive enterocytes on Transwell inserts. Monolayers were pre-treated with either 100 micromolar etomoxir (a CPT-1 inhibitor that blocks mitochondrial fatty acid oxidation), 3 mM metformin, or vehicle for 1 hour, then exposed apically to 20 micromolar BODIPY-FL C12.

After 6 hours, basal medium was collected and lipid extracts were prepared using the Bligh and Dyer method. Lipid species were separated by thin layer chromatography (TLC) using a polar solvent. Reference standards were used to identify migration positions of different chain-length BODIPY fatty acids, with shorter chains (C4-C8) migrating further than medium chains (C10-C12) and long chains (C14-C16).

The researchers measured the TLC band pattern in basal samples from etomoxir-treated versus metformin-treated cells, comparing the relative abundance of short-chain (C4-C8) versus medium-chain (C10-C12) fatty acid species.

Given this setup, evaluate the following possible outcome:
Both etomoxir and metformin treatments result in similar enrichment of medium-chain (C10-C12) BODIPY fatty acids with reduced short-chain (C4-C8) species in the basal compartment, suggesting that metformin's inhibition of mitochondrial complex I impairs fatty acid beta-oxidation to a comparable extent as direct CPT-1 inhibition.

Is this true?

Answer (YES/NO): NO